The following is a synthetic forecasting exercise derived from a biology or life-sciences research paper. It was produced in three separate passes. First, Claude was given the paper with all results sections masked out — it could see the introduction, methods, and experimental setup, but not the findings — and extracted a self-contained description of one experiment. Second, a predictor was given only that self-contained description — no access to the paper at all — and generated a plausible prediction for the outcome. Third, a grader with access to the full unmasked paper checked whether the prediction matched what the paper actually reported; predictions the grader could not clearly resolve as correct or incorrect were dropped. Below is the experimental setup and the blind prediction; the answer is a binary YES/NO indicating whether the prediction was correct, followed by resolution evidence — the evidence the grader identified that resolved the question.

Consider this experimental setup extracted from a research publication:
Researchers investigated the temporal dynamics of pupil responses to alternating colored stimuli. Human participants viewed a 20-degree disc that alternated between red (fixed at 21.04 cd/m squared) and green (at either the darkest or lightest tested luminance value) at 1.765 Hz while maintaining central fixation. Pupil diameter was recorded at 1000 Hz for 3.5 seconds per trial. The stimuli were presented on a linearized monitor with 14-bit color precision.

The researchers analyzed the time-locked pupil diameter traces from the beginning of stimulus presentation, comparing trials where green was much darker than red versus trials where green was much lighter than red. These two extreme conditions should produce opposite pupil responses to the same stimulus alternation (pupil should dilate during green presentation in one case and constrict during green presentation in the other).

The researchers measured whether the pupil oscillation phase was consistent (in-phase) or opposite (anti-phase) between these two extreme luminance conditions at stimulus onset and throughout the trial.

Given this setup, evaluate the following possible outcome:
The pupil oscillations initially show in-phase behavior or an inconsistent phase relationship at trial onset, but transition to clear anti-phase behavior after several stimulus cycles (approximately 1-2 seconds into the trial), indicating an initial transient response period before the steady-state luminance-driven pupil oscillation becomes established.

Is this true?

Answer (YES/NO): NO